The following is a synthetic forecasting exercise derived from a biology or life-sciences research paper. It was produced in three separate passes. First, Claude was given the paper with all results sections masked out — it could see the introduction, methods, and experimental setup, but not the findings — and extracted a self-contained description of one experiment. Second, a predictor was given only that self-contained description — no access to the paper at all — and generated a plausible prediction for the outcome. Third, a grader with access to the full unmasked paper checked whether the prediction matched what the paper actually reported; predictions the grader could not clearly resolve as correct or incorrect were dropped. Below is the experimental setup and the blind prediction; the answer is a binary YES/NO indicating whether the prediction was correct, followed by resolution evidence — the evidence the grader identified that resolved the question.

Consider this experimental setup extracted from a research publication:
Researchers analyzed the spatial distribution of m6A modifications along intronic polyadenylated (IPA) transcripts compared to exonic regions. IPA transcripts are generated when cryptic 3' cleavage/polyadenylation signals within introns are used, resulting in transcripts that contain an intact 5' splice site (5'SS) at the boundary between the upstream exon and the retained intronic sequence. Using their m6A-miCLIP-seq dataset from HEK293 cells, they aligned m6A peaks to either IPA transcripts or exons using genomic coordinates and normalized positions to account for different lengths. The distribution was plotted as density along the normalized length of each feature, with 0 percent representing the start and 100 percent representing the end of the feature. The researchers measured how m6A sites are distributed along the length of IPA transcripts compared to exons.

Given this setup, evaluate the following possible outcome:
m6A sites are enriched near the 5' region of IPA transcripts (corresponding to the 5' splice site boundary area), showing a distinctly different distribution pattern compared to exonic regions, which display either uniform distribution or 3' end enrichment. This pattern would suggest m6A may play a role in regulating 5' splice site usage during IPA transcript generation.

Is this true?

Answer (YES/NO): NO